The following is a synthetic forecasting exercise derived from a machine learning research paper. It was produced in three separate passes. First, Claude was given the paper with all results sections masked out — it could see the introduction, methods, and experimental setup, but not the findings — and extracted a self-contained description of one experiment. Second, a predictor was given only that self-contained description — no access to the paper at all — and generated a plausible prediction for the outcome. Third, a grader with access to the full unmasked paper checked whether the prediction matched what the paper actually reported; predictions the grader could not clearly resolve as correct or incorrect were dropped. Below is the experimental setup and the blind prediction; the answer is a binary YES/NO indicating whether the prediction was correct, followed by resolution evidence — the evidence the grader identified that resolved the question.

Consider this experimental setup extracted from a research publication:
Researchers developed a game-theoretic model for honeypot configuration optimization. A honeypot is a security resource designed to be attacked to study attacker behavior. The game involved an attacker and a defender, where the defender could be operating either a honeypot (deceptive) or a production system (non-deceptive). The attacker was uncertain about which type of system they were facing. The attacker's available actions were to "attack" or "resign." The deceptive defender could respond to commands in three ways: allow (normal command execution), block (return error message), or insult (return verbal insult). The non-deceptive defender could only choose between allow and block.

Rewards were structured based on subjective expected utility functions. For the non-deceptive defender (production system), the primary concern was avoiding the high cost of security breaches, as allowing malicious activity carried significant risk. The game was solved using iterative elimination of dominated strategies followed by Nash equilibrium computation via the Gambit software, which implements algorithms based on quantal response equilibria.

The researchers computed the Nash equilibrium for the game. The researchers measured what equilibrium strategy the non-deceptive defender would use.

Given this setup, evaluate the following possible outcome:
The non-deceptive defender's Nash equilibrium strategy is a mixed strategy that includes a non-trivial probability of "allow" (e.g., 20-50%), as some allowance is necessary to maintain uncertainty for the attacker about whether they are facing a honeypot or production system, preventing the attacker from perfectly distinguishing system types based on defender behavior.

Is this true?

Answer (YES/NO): NO